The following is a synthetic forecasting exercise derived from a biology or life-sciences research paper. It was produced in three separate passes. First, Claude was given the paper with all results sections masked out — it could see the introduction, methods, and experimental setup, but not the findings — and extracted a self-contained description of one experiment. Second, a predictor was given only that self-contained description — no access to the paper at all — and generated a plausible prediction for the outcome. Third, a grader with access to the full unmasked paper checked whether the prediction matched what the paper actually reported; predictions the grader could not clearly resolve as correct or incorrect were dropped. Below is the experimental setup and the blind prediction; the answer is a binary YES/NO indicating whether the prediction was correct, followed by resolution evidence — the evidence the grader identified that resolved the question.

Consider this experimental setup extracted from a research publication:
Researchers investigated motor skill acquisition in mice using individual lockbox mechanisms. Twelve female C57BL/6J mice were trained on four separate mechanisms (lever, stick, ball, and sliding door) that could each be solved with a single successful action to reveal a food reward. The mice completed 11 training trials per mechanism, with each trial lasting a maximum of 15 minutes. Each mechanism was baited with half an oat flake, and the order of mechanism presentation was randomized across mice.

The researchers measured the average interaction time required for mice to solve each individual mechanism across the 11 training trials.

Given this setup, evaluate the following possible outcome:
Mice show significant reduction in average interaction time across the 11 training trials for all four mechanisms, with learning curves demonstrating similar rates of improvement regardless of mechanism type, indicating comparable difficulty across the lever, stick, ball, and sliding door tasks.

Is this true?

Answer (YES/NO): NO